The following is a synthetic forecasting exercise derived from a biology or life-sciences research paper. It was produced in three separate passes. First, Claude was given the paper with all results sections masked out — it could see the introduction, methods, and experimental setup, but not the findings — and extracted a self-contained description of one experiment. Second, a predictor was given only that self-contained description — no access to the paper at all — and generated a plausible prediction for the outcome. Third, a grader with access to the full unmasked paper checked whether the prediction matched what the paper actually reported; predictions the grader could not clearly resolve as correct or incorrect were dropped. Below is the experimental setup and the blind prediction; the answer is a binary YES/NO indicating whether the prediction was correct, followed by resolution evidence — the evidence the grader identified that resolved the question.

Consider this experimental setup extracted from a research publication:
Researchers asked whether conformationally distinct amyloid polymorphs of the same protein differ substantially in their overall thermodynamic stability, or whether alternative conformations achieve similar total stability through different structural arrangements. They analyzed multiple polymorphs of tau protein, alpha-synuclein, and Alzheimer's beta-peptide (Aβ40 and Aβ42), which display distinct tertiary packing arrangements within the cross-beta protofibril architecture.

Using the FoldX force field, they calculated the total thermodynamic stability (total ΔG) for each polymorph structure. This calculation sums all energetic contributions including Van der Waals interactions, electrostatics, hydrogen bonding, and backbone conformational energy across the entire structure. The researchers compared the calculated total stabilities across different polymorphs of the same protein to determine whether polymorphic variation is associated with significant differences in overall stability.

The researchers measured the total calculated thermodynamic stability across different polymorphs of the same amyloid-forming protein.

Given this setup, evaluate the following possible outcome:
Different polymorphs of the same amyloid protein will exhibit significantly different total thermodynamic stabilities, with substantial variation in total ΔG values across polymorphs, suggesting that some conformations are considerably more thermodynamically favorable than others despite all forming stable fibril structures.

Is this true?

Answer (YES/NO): NO